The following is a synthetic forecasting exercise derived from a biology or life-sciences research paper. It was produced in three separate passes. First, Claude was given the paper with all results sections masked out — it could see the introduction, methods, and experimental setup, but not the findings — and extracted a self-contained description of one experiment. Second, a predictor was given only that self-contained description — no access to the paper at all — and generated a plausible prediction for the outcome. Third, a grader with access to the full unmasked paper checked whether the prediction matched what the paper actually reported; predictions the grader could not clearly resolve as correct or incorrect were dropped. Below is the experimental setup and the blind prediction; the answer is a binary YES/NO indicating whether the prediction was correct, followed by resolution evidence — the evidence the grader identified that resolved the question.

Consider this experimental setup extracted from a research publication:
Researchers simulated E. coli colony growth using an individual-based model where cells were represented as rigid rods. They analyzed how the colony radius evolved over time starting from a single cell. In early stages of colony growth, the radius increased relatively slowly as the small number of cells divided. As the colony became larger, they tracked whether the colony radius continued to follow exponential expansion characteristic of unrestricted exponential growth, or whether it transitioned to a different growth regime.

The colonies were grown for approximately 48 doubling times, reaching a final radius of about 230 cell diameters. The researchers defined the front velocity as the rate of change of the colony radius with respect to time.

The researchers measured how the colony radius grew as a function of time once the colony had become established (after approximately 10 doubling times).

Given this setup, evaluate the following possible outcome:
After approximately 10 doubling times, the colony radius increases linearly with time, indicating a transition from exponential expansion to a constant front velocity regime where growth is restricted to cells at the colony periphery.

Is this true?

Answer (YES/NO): YES